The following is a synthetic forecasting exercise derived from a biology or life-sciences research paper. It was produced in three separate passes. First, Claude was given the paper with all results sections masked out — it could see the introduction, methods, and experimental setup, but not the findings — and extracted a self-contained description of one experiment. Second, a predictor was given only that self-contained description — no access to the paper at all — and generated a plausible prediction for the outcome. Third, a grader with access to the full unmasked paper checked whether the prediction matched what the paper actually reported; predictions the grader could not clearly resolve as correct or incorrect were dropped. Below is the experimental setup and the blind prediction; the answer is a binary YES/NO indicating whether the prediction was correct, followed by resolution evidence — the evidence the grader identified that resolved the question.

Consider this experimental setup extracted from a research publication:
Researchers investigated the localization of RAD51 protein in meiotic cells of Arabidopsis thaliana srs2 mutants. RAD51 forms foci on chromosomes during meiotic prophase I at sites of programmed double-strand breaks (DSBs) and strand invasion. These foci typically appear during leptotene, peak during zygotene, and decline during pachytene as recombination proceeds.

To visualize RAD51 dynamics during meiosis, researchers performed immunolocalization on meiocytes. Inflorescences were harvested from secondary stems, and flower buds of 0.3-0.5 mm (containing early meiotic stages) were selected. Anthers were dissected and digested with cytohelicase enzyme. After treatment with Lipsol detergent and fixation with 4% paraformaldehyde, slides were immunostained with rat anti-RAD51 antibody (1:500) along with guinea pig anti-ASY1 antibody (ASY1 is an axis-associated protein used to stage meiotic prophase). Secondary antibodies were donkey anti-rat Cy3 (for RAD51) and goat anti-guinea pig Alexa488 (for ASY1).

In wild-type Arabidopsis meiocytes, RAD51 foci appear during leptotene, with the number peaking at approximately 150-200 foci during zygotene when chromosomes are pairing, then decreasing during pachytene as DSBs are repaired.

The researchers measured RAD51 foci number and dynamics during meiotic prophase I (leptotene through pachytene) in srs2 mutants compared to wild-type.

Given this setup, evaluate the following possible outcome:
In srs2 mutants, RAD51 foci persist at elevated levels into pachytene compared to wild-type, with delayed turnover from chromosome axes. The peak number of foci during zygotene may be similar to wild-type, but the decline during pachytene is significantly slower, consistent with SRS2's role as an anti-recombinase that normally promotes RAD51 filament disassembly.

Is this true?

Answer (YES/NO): NO